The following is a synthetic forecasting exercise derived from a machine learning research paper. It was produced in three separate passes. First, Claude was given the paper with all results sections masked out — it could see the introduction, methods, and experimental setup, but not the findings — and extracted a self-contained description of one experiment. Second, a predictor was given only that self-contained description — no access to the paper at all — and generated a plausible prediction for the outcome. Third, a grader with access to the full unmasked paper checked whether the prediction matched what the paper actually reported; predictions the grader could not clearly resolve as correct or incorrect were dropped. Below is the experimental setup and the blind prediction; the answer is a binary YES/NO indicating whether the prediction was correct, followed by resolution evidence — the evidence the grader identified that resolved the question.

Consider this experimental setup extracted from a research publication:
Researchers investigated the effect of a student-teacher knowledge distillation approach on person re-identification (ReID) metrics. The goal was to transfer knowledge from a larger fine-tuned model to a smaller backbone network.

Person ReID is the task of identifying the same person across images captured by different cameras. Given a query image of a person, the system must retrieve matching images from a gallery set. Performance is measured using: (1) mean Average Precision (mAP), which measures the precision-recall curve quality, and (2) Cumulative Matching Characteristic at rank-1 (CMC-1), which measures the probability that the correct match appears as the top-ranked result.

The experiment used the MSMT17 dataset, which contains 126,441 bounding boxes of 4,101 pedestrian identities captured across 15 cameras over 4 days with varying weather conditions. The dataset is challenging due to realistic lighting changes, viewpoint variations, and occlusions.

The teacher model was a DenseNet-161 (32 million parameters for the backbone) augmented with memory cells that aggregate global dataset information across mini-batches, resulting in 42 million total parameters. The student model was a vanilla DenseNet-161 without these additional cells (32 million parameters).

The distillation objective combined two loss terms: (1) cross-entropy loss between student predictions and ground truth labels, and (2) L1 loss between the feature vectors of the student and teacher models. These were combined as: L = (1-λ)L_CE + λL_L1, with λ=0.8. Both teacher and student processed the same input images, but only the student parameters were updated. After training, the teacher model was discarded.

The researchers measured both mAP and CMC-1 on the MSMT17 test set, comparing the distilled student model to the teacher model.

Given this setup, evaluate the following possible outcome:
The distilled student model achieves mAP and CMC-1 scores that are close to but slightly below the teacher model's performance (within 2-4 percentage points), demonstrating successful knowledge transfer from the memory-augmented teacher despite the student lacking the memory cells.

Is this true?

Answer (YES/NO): NO